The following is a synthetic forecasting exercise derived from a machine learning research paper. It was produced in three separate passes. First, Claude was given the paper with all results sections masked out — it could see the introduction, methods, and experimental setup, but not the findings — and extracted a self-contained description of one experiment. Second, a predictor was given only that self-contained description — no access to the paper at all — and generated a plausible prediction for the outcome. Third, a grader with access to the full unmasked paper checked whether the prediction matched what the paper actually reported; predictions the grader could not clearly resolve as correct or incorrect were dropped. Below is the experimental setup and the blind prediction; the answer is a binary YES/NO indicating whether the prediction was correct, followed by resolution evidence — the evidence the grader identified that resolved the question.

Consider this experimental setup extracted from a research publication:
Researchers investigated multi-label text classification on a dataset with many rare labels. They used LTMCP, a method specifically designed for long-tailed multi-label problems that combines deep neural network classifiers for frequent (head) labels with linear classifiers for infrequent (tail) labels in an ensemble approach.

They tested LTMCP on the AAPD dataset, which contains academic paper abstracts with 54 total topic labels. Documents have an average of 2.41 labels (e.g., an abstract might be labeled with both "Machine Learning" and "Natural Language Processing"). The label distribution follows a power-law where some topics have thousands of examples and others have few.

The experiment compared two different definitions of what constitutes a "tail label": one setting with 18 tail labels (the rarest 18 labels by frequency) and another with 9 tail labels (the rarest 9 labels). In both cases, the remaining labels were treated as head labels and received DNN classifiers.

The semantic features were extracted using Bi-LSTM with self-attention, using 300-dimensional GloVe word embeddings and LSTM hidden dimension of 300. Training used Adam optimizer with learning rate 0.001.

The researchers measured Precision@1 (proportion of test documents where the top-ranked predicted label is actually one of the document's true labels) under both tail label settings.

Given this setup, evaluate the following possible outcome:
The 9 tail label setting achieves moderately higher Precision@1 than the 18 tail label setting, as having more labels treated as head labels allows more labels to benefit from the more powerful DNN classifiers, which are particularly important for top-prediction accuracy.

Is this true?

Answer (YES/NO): NO